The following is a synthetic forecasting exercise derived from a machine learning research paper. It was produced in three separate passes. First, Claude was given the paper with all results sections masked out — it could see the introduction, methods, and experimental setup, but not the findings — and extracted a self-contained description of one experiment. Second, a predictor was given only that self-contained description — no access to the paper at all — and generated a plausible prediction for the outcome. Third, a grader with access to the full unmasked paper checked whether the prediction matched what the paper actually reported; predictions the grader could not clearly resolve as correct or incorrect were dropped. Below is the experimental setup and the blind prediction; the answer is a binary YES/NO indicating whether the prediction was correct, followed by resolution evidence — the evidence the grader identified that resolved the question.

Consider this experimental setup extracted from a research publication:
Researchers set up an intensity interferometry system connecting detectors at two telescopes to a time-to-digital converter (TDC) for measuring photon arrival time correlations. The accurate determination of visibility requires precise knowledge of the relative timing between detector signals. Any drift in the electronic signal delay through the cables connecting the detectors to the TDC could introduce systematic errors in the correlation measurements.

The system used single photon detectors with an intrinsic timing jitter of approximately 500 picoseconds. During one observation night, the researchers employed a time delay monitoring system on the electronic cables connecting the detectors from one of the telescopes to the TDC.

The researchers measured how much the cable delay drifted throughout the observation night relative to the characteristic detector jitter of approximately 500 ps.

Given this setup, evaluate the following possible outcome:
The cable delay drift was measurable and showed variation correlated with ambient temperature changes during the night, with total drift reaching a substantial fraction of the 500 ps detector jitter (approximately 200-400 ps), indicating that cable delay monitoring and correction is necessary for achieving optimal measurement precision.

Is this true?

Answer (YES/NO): NO